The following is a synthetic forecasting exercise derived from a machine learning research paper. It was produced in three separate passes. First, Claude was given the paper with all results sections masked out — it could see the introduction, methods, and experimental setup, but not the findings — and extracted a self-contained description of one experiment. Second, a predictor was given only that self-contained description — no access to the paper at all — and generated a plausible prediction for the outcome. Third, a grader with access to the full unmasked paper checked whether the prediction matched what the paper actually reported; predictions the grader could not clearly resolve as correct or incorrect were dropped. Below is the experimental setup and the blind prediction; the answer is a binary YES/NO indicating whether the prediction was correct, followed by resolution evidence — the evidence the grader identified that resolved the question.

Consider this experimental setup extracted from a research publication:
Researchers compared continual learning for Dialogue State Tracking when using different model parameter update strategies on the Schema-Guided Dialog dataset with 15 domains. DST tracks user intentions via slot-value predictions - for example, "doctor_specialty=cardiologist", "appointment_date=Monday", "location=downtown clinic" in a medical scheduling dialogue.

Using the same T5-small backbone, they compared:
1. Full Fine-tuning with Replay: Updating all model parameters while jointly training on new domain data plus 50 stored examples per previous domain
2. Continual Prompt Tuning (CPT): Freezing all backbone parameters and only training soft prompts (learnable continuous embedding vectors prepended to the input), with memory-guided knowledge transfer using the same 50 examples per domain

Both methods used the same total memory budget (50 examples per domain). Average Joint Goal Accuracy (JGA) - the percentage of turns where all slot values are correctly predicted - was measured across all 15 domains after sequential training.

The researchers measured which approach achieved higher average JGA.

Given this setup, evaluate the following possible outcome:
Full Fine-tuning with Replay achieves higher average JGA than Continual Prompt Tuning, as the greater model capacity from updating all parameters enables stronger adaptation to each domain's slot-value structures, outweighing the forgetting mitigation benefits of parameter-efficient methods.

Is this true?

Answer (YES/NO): NO